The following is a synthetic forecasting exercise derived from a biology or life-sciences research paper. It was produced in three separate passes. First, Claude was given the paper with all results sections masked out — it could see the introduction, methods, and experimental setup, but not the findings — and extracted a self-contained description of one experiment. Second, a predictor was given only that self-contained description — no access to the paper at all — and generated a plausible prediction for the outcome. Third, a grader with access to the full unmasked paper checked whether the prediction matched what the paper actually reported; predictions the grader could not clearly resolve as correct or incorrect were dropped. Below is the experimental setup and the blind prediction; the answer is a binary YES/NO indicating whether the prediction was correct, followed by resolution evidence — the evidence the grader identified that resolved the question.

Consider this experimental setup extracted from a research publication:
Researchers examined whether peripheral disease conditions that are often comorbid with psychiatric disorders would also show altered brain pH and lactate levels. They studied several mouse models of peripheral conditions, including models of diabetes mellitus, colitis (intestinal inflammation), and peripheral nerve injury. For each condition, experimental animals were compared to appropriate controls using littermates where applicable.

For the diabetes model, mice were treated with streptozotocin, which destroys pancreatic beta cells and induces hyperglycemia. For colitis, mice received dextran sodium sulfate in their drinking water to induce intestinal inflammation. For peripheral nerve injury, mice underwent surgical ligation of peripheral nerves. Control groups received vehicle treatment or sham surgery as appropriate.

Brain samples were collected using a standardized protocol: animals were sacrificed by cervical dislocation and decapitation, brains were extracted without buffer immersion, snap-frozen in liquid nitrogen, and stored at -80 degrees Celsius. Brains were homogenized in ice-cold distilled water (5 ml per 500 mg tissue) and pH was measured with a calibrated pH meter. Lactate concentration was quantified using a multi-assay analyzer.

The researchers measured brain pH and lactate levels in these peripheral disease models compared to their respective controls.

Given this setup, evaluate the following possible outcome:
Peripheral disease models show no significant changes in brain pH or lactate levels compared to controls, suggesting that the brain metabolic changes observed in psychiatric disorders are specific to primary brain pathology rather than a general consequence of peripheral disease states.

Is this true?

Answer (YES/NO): NO